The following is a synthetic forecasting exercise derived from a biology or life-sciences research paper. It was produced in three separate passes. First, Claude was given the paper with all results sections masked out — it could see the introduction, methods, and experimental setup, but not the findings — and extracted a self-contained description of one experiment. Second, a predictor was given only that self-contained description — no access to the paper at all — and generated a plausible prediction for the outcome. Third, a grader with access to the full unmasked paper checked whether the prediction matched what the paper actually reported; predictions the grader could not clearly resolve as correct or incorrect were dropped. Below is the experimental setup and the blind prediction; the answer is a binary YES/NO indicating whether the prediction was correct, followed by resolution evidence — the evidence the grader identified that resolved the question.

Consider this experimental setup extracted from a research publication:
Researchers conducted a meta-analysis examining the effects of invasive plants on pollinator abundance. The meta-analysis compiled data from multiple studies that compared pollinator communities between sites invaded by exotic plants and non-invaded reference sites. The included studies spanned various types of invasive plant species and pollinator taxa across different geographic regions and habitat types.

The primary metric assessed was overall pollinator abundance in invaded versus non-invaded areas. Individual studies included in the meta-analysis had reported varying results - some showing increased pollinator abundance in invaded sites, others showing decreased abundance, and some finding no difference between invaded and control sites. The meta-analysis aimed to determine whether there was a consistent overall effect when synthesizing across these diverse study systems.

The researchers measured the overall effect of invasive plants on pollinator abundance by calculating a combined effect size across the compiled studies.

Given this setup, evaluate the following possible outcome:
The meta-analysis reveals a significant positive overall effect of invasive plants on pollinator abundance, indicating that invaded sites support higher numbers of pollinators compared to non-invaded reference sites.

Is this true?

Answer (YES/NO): NO